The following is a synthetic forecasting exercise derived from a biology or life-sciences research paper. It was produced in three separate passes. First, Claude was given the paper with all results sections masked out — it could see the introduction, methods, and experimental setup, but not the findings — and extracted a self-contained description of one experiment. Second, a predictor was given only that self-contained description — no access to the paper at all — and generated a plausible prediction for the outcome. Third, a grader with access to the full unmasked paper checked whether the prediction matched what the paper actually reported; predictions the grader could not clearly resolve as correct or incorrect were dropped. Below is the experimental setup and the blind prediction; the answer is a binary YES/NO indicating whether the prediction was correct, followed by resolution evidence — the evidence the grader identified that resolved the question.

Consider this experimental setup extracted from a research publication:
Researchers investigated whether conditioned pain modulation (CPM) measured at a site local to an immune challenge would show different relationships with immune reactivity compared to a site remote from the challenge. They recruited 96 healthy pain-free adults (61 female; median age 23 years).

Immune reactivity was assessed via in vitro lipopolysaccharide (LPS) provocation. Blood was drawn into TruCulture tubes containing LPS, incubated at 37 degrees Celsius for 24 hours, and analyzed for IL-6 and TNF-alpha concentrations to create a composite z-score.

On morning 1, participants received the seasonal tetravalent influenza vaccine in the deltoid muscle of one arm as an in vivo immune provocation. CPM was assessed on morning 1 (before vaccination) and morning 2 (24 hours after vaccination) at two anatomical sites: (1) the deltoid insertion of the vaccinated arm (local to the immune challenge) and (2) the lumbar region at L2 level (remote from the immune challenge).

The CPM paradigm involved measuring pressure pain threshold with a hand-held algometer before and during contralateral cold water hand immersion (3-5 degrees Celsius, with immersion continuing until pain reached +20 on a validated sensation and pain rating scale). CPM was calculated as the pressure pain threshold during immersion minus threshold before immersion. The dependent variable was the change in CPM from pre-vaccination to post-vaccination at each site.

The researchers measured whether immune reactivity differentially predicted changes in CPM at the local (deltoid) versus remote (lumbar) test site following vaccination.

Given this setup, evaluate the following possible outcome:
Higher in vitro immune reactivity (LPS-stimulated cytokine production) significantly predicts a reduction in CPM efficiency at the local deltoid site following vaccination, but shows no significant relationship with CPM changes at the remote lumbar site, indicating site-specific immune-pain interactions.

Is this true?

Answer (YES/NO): NO